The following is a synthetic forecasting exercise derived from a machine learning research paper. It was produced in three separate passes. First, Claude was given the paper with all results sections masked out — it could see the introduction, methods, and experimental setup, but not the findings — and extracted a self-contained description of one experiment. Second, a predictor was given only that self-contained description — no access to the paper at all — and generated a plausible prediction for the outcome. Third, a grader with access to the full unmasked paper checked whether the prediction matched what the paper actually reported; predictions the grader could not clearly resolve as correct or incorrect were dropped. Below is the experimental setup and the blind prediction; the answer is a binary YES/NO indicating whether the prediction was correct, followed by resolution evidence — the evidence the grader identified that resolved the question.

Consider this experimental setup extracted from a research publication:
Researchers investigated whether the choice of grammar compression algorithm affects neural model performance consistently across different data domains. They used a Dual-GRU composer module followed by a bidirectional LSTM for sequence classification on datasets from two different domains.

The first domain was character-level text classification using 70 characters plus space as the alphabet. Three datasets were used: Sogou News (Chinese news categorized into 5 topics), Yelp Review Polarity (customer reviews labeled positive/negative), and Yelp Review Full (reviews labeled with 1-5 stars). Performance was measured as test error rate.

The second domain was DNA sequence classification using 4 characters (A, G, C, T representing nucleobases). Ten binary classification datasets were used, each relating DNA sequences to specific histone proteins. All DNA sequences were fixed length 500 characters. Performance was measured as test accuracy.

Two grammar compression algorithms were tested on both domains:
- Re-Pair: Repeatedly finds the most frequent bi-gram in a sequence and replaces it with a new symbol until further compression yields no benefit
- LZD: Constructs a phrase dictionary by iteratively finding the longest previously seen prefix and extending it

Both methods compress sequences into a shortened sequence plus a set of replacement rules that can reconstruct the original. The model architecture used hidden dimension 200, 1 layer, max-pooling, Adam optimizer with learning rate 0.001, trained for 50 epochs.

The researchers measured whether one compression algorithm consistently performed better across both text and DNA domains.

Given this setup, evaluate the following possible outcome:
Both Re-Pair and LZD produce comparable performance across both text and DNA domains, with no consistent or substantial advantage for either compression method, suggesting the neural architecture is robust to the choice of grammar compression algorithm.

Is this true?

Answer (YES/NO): NO